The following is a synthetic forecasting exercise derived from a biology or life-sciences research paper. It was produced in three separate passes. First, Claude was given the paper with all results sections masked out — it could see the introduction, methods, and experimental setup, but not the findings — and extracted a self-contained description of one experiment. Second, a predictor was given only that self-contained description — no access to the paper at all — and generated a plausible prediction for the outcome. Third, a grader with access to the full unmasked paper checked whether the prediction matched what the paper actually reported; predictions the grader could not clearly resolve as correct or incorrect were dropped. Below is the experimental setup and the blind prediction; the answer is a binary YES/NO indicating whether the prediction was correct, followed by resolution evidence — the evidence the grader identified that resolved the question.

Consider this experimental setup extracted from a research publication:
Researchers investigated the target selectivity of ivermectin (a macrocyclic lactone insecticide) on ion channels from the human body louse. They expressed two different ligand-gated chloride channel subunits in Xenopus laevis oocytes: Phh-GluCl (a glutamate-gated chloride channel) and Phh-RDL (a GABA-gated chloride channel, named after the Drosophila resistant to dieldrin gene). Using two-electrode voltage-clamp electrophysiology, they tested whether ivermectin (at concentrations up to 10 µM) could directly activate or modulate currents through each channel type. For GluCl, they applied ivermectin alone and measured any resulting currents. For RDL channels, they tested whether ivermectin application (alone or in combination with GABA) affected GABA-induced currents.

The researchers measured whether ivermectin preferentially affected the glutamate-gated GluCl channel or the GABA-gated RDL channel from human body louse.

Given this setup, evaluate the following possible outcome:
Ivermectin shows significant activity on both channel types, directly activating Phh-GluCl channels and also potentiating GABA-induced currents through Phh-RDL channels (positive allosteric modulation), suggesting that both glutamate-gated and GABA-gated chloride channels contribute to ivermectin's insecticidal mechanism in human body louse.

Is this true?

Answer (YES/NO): NO